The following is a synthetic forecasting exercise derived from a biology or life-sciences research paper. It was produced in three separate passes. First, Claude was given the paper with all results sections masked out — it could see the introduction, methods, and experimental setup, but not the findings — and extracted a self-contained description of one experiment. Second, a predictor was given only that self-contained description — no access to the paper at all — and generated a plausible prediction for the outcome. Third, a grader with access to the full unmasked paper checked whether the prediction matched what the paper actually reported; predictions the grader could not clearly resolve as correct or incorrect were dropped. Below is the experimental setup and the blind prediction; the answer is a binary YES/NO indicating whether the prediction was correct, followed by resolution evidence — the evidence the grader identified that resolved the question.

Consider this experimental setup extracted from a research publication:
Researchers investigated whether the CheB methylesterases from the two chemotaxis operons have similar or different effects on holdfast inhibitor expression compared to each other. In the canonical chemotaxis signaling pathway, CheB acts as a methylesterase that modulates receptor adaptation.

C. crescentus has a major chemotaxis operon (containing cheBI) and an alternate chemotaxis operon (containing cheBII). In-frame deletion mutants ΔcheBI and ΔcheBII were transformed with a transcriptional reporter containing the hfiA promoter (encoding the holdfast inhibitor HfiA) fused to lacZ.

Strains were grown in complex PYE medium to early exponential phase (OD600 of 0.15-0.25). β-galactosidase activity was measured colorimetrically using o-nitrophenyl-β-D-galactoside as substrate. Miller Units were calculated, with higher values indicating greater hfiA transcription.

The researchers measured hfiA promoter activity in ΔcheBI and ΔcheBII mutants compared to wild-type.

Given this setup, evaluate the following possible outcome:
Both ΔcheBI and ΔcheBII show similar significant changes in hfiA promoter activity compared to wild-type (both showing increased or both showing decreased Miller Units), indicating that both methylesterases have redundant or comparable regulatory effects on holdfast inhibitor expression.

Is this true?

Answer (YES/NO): YES